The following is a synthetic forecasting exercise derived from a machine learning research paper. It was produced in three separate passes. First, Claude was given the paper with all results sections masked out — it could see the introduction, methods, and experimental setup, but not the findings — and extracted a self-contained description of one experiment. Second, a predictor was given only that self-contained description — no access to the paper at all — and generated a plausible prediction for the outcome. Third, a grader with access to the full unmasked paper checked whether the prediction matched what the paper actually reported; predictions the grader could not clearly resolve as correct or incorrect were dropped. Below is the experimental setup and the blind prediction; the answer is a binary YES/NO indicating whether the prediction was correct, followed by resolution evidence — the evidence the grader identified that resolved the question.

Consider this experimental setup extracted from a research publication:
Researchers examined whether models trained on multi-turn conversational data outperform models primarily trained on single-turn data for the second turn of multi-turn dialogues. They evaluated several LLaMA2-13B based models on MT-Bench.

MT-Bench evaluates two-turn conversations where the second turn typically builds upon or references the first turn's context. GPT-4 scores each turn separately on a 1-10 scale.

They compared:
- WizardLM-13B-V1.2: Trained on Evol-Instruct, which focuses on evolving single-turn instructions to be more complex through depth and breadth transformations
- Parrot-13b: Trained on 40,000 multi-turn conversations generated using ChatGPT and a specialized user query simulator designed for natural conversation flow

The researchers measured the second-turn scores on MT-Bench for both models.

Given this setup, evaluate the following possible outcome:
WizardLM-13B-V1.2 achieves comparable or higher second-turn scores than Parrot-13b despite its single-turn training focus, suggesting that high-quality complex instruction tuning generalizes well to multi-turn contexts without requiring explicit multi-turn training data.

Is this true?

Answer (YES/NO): NO